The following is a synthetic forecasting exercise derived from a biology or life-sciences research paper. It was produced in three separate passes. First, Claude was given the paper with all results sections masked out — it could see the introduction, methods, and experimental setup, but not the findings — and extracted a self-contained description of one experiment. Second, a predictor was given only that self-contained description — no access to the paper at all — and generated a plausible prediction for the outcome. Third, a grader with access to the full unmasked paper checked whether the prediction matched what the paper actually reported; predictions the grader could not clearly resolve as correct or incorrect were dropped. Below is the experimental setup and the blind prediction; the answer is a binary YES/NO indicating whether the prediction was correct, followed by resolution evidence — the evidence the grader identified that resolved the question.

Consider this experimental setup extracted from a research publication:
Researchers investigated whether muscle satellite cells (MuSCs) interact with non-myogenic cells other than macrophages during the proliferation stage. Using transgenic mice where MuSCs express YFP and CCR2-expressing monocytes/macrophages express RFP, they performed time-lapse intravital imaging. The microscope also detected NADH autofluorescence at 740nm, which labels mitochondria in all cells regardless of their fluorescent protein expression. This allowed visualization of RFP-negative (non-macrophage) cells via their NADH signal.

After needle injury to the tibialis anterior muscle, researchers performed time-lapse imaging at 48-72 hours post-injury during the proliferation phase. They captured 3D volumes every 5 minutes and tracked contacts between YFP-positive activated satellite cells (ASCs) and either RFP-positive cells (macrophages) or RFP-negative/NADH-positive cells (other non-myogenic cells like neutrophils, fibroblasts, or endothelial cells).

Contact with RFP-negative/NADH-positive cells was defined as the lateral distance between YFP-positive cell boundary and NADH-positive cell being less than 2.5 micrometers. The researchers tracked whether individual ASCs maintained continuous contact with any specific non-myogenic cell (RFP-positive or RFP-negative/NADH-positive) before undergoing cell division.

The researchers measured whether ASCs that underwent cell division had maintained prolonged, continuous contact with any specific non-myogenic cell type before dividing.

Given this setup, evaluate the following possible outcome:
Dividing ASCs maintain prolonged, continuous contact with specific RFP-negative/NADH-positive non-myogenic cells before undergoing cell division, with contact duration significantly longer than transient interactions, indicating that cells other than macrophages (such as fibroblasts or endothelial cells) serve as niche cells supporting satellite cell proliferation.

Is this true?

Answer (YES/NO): NO